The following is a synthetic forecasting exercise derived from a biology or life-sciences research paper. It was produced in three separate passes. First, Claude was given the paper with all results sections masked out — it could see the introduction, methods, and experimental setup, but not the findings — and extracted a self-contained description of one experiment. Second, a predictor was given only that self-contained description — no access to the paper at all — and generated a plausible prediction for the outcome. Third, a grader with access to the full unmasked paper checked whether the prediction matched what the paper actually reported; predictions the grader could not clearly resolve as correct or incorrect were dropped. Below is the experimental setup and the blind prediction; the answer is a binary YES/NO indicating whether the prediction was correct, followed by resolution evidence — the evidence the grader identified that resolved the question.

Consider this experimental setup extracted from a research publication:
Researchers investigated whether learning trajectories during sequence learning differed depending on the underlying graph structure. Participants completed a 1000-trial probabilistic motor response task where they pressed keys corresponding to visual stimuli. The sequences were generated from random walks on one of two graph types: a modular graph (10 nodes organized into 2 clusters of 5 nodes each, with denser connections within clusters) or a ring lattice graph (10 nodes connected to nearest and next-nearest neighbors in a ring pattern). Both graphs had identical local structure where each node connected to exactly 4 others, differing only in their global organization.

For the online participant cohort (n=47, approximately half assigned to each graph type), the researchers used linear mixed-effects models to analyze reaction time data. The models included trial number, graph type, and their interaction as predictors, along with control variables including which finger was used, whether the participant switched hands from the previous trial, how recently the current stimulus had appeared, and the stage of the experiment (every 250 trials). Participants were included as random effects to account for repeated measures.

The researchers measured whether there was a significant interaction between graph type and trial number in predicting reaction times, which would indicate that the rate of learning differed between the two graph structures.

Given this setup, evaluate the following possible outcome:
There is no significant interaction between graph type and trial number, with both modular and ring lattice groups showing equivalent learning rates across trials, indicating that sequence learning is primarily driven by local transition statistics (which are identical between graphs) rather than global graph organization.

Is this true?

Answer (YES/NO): YES